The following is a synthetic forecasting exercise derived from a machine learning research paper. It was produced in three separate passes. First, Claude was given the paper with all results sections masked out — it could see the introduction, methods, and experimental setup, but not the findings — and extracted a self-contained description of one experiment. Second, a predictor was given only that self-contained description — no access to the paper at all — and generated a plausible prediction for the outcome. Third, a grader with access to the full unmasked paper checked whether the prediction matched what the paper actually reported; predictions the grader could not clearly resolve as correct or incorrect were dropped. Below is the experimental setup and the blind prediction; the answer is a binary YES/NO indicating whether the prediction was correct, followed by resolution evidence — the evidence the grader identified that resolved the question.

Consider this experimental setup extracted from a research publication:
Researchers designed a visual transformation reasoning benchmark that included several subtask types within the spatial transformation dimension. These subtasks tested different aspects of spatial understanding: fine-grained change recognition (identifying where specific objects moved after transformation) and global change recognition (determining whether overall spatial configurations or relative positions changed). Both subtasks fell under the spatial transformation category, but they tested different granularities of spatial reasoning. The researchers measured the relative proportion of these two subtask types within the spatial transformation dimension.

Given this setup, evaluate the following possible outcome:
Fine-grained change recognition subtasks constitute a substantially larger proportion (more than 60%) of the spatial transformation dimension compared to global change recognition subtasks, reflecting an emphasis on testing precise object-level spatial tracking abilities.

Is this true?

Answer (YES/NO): YES